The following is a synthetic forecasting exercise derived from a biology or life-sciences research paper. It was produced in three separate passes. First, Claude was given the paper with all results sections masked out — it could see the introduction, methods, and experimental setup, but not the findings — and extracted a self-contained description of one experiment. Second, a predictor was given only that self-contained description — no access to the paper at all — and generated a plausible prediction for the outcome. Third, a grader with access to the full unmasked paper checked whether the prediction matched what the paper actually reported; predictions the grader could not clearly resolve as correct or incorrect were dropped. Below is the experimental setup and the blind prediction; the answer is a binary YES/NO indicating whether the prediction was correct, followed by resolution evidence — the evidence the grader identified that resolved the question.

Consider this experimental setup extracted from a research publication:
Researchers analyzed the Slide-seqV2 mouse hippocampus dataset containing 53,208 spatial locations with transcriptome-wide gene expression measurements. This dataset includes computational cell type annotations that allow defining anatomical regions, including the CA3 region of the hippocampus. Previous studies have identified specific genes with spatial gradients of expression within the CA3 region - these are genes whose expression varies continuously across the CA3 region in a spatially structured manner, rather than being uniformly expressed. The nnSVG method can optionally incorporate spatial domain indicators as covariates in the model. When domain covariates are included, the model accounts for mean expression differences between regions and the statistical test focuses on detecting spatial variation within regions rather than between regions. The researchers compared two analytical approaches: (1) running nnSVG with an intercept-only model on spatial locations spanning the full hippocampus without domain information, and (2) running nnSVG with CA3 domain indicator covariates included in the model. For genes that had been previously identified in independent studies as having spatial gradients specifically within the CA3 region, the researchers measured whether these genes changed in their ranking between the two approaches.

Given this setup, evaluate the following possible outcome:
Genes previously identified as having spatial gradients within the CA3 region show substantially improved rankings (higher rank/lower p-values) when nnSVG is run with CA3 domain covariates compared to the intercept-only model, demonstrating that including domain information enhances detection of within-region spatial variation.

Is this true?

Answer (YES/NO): YES